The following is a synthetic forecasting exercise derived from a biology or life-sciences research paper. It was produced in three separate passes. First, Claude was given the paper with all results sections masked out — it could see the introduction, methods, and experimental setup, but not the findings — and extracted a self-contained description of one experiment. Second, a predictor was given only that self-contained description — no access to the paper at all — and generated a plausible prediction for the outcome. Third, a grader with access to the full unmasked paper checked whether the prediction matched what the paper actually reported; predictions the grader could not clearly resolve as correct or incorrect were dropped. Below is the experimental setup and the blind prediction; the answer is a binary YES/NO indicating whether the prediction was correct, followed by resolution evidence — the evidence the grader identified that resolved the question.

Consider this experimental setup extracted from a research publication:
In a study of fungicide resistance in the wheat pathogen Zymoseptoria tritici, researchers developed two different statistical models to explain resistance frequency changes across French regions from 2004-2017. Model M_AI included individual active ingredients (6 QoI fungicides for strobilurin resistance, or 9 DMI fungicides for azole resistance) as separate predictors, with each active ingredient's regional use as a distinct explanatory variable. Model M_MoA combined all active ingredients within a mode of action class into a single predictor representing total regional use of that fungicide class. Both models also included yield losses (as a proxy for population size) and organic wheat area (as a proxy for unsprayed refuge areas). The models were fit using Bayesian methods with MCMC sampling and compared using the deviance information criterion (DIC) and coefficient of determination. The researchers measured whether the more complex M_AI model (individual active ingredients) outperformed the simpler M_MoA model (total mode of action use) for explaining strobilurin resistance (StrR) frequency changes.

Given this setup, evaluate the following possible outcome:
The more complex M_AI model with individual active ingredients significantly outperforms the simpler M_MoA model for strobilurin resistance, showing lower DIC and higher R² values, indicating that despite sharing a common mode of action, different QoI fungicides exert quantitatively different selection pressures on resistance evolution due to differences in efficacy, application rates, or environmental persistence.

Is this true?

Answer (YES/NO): NO